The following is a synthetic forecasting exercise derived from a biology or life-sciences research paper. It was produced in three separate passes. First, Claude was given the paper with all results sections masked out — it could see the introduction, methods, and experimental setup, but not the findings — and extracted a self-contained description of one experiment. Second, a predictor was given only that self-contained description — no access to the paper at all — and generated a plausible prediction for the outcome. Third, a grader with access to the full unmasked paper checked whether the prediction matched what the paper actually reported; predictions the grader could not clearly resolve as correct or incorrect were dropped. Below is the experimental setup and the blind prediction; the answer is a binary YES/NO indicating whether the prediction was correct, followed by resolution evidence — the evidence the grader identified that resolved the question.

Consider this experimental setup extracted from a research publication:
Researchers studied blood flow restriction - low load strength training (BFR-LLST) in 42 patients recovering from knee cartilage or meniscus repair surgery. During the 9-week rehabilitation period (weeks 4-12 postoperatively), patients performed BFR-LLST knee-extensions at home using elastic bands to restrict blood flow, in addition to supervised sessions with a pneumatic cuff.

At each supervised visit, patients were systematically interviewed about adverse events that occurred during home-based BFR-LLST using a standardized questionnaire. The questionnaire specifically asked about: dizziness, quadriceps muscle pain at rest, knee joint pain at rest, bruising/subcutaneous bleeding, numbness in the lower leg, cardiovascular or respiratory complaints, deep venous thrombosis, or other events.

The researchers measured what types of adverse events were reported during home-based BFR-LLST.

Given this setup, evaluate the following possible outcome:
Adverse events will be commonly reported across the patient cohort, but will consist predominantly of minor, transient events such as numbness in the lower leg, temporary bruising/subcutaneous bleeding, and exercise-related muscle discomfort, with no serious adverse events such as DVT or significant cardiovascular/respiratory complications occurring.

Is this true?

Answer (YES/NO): NO